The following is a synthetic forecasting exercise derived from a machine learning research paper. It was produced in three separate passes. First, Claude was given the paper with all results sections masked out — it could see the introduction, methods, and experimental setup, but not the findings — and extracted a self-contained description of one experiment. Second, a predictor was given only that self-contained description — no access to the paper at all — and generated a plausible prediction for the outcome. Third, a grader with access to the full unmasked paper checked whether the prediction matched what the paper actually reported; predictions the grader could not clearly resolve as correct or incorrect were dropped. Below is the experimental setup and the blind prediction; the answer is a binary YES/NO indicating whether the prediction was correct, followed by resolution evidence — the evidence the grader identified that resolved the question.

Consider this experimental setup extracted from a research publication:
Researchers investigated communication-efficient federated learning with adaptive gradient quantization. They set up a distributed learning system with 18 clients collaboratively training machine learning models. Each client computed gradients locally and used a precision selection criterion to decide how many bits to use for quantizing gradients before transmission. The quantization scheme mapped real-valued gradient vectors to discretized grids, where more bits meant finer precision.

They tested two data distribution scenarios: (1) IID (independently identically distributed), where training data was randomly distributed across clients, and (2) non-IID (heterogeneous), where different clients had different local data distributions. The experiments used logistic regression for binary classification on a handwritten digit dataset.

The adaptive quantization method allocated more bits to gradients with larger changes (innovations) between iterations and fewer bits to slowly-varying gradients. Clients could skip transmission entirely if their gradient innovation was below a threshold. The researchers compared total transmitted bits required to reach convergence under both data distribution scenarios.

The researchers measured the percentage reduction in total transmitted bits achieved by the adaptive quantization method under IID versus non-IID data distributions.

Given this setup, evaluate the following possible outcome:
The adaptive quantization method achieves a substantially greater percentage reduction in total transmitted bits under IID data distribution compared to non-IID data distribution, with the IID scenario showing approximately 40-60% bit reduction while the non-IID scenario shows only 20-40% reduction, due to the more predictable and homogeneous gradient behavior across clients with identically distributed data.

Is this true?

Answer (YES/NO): NO